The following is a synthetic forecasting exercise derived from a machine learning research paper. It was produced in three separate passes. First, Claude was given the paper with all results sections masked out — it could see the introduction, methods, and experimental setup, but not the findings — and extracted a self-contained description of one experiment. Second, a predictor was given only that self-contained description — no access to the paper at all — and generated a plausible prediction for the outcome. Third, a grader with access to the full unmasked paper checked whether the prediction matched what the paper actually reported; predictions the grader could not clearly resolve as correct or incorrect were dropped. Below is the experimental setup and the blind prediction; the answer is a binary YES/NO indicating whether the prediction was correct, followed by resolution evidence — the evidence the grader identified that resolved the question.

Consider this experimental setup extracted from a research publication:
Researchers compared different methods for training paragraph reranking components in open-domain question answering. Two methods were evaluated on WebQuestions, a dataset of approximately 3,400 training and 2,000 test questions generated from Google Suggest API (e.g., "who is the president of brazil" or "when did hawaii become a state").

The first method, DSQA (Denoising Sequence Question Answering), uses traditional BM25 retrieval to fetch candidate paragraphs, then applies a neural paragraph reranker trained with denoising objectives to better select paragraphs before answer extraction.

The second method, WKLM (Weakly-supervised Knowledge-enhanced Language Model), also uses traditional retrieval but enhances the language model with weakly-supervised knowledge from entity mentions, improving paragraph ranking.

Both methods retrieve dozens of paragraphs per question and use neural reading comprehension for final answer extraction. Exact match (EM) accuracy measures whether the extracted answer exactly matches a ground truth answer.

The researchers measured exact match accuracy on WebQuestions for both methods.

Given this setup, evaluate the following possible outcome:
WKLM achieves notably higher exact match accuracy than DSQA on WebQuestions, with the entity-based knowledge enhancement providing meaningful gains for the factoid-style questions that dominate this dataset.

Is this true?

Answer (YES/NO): YES